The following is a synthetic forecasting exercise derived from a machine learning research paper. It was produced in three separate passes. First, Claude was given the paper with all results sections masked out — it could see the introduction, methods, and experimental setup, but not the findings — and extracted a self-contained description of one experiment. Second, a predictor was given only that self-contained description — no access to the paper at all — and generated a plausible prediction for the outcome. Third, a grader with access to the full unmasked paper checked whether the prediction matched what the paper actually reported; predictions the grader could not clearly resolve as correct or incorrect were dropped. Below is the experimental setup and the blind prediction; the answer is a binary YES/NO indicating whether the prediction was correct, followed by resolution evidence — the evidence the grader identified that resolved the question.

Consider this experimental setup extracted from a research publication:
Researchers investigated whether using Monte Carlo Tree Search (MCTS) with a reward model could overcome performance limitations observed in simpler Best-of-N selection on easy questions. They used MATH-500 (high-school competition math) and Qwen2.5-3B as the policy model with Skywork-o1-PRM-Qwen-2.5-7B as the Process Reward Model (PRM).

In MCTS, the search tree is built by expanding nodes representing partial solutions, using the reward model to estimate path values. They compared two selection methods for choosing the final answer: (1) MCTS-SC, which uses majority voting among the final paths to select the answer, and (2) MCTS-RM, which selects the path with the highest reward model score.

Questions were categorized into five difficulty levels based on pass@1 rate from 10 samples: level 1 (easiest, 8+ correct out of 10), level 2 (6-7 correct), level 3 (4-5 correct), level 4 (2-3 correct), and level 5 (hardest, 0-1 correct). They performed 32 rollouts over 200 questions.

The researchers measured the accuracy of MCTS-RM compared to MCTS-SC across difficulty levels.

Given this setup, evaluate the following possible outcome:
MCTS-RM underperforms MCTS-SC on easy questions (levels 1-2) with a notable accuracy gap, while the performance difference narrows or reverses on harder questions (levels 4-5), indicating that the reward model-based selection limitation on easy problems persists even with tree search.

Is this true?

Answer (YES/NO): YES